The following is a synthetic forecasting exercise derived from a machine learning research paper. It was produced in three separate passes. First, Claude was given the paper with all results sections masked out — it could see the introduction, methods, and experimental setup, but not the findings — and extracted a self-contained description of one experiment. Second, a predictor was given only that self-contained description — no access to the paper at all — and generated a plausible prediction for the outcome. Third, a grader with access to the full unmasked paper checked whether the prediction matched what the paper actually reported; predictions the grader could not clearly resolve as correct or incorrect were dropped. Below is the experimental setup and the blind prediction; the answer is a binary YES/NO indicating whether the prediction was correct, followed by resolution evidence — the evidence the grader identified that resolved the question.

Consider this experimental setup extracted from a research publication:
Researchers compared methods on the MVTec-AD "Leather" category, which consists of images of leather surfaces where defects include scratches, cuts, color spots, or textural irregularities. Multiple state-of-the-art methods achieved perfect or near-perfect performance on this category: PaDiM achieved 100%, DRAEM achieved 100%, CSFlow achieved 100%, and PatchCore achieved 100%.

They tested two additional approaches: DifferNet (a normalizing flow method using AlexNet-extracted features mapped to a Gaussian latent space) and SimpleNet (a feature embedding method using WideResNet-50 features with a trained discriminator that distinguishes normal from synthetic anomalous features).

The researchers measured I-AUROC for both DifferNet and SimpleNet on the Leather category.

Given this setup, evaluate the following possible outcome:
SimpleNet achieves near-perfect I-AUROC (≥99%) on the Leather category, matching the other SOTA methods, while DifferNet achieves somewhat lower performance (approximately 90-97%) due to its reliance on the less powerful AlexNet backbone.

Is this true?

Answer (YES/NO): YES